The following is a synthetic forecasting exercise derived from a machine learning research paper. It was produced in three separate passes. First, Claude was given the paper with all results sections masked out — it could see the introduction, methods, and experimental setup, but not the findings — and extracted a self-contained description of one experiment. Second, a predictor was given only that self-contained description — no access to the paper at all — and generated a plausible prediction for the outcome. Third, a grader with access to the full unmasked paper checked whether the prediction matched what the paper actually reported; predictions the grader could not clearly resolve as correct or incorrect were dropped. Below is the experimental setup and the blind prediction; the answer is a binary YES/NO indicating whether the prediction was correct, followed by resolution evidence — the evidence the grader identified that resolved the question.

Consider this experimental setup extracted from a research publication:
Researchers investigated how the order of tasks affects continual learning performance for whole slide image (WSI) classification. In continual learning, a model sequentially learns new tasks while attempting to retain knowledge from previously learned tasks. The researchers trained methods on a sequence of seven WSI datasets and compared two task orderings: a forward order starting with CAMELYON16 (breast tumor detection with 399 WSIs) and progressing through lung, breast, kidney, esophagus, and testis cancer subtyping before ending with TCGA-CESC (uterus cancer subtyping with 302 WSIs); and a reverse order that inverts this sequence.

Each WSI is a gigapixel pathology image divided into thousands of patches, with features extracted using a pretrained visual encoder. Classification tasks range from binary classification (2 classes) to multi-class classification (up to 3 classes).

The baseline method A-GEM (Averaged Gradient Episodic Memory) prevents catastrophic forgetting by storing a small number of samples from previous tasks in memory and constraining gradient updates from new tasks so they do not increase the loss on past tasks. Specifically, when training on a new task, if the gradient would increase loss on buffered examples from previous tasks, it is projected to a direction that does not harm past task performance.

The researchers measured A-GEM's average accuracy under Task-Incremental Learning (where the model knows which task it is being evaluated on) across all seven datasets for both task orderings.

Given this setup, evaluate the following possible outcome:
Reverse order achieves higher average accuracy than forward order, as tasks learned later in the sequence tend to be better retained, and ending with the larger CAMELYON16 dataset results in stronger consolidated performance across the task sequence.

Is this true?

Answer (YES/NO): NO